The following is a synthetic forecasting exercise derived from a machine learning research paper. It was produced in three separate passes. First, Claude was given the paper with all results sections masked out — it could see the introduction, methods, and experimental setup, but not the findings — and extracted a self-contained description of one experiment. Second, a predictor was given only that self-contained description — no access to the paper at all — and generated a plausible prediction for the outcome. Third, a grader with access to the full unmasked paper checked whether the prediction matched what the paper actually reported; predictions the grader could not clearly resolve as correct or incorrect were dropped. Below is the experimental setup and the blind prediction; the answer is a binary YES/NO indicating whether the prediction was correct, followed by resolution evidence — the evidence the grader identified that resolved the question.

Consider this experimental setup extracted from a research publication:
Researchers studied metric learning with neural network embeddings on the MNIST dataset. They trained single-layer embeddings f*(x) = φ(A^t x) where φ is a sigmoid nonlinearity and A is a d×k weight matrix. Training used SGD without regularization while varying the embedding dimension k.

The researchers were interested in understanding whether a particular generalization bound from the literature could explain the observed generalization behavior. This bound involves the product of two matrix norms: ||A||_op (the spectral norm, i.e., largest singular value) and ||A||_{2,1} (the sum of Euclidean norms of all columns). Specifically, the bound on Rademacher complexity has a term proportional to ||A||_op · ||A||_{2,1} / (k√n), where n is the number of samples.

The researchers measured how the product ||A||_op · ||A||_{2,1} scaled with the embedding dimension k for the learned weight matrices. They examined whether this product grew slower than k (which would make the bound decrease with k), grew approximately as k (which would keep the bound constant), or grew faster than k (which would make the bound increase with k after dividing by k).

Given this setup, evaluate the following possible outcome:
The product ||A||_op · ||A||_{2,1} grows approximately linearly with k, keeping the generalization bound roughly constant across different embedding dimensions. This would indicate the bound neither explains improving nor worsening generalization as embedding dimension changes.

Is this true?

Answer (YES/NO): NO